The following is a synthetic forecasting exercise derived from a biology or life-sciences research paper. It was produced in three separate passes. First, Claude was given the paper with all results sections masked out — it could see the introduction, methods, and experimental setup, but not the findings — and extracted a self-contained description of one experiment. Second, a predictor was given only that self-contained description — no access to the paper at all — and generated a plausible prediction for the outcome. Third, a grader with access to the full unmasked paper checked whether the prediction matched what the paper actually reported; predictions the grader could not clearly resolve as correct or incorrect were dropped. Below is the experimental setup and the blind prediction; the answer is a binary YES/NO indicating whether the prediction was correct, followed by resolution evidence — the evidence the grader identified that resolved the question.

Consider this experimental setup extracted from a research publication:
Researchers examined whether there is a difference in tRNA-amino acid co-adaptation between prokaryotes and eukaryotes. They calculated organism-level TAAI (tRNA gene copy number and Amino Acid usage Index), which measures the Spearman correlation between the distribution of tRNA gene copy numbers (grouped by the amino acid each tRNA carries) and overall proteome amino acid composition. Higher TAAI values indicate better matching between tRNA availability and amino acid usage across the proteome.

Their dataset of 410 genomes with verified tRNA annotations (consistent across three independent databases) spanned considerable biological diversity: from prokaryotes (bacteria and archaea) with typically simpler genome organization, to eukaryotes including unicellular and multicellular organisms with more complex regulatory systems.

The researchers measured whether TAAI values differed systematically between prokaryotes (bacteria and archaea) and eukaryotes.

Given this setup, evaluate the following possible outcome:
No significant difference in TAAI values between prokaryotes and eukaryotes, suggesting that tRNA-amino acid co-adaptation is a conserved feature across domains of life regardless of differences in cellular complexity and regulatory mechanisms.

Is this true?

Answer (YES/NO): NO